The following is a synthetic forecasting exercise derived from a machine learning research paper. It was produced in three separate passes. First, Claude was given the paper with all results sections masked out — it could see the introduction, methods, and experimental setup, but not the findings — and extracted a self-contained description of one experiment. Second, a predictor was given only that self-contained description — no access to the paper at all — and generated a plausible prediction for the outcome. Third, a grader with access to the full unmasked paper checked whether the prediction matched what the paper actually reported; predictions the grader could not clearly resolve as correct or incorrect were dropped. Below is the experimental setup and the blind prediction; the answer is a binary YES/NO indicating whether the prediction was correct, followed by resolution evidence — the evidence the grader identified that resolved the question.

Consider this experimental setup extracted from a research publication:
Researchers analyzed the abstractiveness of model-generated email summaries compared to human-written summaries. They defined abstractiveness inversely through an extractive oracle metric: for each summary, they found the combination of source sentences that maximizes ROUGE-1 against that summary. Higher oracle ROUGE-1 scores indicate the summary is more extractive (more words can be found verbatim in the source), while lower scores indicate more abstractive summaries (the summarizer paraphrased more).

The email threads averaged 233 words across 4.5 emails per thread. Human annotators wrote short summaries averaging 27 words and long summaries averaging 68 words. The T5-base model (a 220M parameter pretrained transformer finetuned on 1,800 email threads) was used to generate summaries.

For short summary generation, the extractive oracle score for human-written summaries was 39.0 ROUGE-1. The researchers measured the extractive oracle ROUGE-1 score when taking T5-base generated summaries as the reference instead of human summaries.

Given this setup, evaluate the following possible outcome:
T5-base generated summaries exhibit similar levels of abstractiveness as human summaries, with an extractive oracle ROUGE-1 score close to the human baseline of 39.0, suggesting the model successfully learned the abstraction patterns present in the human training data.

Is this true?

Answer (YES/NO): NO